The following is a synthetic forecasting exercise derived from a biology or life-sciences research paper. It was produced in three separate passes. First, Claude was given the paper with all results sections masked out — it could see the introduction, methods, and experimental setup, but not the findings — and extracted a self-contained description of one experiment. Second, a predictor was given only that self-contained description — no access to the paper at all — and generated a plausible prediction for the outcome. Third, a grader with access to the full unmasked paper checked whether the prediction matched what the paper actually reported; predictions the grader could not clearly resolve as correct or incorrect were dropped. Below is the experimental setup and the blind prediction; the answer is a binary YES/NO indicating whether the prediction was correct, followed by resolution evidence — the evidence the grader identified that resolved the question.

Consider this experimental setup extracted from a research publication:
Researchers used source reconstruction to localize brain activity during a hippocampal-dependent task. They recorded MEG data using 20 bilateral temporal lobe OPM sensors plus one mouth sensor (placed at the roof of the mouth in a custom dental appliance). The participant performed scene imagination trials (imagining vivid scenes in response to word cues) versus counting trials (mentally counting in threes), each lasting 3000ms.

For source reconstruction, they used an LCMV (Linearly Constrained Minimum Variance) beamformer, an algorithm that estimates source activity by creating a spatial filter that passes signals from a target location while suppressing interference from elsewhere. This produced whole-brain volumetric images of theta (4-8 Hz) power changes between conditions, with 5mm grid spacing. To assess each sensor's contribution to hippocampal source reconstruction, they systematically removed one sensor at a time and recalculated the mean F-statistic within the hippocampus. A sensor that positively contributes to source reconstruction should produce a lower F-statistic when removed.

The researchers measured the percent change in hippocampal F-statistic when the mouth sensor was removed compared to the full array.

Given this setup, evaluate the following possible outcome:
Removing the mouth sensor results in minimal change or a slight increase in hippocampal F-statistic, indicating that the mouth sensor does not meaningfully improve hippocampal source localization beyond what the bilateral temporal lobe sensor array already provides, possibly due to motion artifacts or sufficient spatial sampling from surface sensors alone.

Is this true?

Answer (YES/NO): YES